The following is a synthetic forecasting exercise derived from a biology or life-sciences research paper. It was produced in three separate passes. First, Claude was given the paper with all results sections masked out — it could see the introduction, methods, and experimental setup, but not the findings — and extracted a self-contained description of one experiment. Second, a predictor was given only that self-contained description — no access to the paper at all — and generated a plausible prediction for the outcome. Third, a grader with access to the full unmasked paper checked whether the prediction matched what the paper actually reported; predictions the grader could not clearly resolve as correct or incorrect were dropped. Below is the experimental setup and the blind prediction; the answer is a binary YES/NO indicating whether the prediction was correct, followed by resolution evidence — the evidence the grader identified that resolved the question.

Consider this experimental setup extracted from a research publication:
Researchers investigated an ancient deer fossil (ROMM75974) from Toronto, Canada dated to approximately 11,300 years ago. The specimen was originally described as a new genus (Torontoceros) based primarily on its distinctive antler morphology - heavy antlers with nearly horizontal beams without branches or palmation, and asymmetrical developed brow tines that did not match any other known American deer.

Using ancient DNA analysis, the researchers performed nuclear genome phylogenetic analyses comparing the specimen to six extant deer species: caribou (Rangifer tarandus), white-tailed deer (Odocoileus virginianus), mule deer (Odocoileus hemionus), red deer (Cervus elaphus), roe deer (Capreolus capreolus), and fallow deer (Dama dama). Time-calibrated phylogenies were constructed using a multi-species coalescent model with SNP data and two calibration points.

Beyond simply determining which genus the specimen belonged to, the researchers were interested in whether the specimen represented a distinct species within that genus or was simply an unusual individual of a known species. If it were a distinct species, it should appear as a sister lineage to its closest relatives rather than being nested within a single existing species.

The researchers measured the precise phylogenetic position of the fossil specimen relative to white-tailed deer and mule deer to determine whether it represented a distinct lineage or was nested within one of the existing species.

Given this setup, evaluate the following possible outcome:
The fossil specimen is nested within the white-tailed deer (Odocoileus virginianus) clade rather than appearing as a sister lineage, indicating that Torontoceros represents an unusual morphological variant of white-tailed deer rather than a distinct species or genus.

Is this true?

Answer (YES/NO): NO